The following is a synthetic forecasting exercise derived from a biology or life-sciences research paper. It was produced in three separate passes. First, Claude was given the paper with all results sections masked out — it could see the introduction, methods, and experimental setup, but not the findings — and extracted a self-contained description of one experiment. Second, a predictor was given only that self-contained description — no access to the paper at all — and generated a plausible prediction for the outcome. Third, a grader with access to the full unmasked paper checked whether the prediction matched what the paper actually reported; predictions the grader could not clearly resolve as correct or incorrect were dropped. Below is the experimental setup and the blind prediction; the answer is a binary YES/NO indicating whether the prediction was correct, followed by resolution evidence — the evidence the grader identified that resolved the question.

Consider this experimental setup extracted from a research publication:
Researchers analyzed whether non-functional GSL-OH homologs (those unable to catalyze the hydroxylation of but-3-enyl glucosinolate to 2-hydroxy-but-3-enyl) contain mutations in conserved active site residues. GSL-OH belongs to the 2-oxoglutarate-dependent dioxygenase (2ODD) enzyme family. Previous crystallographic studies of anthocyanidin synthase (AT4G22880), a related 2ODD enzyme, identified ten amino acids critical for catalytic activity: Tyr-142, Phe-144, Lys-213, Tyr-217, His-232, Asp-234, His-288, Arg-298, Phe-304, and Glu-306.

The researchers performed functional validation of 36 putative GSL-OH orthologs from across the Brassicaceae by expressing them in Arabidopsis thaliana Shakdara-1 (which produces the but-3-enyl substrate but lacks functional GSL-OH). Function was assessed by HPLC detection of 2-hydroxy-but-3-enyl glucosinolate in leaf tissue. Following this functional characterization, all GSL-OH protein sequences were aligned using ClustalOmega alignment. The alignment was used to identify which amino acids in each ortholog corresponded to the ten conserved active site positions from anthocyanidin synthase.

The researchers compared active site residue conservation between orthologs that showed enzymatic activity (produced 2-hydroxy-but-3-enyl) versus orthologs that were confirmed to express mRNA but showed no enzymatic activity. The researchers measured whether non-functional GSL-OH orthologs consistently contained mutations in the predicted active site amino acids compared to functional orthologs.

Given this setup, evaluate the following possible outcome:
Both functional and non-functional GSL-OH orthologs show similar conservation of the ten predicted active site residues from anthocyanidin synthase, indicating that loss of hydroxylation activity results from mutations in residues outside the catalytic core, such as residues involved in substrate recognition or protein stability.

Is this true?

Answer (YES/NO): NO